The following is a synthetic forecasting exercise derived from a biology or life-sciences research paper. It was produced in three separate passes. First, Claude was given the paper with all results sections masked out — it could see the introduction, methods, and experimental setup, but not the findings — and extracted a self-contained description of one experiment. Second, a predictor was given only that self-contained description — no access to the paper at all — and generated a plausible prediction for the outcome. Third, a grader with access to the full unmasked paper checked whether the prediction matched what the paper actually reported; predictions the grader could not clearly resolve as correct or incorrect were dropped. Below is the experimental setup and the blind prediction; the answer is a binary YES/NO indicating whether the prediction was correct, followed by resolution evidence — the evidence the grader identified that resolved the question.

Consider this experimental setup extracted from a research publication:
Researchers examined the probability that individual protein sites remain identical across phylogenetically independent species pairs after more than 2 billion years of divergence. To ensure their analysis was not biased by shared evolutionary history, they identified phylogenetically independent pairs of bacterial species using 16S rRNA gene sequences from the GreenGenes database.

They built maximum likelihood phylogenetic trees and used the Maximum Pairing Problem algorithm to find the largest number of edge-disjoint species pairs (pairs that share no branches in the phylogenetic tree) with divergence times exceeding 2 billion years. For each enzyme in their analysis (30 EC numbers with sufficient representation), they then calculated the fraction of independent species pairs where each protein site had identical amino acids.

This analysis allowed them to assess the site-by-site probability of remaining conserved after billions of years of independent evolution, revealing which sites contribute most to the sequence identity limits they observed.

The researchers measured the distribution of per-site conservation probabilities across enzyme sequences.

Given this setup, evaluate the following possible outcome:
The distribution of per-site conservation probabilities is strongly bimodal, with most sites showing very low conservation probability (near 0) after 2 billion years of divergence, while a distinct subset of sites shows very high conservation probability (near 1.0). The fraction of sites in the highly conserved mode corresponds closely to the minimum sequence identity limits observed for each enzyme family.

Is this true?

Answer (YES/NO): NO